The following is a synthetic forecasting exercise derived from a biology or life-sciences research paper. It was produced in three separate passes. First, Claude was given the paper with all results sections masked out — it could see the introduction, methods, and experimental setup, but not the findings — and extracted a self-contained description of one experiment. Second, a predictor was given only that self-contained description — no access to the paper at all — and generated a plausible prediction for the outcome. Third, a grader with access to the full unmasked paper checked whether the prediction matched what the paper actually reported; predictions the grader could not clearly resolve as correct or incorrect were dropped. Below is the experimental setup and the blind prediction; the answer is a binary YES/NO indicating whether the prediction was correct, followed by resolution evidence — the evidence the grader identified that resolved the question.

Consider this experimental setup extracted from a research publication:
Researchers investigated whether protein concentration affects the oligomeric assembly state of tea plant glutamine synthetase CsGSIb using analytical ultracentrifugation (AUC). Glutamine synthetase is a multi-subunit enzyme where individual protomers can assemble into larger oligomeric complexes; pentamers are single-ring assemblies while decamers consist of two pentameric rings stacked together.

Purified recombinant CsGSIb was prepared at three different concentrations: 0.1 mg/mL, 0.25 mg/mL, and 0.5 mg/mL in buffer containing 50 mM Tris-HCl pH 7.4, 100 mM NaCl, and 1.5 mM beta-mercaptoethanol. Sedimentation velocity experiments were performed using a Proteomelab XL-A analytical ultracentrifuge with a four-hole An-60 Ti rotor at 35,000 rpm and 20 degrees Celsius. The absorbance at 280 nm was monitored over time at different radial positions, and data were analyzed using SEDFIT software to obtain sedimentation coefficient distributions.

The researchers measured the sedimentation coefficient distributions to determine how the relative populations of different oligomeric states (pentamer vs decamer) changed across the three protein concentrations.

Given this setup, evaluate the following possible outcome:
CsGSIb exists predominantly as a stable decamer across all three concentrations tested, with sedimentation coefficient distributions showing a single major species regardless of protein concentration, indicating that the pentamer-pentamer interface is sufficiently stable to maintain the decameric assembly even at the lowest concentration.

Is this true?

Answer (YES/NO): NO